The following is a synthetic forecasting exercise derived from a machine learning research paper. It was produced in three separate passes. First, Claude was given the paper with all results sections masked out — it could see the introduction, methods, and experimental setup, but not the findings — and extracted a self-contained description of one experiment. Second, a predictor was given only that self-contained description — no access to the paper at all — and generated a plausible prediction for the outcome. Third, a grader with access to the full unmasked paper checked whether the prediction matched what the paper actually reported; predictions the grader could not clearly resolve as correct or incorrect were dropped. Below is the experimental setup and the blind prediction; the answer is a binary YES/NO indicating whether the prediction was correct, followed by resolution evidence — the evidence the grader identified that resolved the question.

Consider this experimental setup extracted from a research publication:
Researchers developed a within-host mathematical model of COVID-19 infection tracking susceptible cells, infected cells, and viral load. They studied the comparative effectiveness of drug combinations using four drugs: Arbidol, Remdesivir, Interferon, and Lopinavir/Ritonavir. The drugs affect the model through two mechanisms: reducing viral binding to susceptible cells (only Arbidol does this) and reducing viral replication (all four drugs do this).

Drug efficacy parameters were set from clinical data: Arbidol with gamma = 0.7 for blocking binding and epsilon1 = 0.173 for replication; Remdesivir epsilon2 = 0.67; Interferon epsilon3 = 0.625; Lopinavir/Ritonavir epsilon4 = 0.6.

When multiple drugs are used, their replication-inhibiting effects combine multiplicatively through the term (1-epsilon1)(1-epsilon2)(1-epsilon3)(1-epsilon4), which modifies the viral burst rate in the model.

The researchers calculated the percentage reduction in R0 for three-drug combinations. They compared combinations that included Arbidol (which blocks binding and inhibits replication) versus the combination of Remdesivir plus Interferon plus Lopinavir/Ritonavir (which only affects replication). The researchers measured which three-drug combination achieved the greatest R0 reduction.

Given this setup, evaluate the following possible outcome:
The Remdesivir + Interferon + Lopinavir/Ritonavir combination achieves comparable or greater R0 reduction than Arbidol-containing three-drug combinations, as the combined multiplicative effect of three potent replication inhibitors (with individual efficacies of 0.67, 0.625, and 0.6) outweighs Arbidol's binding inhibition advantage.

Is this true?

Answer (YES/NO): NO